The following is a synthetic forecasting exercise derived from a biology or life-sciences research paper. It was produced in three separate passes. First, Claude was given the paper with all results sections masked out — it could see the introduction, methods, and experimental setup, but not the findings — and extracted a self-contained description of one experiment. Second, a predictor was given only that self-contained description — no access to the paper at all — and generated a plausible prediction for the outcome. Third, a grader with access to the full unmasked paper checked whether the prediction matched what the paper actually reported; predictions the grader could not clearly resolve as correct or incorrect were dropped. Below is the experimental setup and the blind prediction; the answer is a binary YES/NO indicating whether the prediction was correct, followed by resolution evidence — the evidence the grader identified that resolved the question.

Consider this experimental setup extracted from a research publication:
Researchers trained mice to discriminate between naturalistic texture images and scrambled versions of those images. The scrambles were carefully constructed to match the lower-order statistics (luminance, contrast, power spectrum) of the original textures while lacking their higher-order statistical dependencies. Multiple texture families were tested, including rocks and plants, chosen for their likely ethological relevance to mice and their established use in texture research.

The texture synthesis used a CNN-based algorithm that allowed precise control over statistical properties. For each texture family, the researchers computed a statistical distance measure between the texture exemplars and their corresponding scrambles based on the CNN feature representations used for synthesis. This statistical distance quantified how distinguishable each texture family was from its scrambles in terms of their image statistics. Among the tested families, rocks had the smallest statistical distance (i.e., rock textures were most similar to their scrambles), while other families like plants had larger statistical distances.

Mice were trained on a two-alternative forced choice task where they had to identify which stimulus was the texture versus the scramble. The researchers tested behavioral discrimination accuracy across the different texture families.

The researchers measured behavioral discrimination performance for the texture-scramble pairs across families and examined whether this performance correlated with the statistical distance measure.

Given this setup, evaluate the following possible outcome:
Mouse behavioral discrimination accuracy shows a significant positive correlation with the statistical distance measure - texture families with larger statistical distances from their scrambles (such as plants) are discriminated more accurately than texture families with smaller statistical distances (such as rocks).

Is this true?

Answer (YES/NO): YES